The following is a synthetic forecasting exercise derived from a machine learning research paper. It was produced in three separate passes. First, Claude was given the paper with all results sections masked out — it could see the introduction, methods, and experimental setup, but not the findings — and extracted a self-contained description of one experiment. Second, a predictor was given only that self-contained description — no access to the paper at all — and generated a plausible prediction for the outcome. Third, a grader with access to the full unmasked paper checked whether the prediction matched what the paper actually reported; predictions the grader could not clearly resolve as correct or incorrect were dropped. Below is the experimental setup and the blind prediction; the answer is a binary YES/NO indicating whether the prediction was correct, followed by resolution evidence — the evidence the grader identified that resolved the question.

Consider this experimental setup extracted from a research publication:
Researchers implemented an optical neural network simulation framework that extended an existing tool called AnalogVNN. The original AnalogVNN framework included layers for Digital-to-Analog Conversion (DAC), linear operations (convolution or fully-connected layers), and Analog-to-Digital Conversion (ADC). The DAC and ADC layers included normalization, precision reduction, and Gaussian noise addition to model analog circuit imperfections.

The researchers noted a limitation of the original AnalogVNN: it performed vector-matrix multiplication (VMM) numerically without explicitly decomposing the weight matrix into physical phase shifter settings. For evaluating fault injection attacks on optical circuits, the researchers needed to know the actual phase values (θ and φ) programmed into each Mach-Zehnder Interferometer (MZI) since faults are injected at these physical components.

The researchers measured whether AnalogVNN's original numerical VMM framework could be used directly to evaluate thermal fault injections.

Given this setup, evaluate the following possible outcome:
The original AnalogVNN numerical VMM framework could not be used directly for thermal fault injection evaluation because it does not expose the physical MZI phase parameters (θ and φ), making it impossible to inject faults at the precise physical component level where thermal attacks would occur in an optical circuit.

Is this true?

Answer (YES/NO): YES